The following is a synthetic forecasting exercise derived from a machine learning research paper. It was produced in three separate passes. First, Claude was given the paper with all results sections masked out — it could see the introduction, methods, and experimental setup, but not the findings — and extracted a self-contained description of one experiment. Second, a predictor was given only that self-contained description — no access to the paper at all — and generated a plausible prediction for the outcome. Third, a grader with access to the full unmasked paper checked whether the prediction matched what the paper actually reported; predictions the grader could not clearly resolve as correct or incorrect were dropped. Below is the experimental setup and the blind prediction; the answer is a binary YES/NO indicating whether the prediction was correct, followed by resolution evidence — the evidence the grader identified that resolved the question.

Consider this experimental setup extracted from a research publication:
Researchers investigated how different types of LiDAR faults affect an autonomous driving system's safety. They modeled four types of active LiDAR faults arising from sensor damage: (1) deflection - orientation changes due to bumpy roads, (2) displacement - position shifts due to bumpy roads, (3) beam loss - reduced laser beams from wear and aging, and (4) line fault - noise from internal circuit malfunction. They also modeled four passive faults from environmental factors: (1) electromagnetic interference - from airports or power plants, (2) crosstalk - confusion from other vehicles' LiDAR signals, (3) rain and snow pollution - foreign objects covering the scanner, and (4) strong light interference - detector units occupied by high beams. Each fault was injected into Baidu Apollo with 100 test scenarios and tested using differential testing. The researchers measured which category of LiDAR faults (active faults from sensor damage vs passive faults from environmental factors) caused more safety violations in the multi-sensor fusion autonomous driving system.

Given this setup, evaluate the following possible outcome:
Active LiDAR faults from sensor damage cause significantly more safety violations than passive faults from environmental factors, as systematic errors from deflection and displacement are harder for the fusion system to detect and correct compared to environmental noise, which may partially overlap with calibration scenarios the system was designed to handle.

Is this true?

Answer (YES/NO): NO